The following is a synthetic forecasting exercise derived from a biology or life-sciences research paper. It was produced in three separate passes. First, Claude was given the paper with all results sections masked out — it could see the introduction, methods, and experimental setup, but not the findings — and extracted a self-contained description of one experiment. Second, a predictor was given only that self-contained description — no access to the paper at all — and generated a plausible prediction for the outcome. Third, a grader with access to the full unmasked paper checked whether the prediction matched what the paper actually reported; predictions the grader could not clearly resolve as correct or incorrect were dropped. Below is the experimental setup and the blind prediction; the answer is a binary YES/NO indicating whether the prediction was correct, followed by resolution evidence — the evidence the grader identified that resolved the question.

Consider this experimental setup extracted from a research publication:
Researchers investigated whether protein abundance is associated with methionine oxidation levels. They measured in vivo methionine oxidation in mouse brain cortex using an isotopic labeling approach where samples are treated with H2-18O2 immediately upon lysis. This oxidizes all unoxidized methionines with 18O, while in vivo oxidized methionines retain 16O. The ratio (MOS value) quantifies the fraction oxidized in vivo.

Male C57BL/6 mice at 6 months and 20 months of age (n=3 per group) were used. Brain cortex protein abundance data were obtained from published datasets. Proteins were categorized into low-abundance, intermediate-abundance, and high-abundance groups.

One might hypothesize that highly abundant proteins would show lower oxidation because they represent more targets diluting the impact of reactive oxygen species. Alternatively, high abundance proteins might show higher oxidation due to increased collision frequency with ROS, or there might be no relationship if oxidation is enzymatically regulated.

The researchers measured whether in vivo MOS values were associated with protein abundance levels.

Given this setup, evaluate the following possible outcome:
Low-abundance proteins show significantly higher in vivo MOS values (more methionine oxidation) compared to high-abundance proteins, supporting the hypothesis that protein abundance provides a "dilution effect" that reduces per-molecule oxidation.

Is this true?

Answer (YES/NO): NO